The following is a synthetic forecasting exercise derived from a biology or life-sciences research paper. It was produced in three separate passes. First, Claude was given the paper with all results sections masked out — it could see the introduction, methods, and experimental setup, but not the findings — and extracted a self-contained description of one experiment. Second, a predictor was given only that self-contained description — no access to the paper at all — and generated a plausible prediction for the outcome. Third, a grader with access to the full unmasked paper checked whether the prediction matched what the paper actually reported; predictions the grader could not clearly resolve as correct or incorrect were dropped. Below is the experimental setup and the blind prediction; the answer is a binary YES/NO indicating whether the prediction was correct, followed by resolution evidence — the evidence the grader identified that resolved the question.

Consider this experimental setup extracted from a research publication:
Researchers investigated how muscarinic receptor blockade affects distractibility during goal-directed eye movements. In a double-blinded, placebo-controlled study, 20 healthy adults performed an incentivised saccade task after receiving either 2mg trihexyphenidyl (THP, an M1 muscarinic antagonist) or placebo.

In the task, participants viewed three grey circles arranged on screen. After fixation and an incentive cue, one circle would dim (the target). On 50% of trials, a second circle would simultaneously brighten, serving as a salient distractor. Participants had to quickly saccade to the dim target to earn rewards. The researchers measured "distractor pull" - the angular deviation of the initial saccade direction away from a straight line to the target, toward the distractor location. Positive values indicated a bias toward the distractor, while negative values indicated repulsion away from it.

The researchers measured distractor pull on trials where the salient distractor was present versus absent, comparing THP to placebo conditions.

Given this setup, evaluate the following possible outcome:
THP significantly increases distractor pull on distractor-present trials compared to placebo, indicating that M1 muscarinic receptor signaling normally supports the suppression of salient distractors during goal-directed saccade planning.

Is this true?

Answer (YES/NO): YES